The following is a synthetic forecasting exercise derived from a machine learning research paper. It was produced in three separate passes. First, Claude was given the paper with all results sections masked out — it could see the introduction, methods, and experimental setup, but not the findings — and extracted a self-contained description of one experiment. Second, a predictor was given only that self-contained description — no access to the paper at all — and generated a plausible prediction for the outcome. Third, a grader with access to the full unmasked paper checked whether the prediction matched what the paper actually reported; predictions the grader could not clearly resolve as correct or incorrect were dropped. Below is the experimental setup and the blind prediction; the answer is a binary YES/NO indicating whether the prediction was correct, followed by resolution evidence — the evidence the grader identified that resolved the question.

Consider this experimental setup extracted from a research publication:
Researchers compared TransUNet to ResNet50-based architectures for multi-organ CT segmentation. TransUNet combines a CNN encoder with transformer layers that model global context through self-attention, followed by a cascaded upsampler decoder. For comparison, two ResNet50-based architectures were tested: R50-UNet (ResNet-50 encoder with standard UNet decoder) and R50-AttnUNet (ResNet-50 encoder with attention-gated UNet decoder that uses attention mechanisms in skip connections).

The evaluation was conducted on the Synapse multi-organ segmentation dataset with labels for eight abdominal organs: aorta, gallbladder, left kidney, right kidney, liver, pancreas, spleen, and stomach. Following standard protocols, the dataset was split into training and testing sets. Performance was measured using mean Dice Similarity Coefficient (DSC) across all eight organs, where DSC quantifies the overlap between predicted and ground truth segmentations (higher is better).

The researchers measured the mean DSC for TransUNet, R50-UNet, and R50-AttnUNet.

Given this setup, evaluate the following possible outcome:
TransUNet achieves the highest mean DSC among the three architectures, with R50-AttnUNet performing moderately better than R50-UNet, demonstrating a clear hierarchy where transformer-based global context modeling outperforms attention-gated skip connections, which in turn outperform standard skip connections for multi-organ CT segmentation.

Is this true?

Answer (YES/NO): YES